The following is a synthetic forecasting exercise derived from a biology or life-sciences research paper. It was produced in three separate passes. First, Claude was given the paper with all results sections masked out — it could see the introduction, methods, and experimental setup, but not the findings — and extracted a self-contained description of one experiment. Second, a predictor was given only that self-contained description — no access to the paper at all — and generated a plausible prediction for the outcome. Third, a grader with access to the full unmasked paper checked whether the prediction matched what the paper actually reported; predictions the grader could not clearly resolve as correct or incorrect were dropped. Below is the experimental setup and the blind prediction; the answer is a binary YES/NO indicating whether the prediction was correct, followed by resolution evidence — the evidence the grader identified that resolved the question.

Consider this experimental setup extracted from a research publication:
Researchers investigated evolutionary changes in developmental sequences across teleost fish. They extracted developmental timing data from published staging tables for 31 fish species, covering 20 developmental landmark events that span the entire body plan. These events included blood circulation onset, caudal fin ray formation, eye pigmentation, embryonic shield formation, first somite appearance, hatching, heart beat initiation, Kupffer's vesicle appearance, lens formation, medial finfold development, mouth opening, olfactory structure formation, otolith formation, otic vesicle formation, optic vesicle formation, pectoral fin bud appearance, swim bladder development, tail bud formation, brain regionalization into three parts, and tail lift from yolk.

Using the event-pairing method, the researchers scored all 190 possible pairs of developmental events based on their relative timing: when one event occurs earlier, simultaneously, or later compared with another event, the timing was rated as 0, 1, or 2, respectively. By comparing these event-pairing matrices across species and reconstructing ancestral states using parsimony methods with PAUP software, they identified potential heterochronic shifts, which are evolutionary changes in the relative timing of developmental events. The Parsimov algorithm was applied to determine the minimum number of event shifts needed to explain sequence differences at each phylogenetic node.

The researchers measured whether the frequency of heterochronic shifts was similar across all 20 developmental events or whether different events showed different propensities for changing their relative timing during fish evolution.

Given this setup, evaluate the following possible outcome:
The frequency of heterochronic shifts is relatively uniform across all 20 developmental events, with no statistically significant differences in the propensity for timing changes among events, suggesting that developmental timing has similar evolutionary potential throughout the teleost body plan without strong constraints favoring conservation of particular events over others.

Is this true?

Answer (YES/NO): NO